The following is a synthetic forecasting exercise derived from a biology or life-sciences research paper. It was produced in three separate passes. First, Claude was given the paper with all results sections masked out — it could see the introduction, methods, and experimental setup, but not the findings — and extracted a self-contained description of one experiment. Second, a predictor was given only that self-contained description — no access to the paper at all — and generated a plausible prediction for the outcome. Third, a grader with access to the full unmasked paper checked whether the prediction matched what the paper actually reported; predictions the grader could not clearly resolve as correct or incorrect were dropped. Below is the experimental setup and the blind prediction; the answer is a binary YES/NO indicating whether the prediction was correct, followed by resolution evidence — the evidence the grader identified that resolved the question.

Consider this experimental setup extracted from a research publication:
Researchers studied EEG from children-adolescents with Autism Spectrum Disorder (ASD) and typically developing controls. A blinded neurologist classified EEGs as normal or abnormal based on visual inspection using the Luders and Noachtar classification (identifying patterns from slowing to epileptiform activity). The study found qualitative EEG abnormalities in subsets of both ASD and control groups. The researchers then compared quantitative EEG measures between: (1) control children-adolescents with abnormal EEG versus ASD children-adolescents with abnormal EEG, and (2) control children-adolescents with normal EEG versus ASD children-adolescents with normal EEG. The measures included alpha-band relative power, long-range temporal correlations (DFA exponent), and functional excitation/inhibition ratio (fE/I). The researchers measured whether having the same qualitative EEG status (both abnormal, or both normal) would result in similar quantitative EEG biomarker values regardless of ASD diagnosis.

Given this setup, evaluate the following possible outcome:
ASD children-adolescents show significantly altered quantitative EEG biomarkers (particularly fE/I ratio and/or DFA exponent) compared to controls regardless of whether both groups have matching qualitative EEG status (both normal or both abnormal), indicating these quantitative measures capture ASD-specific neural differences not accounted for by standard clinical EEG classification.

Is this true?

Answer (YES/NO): NO